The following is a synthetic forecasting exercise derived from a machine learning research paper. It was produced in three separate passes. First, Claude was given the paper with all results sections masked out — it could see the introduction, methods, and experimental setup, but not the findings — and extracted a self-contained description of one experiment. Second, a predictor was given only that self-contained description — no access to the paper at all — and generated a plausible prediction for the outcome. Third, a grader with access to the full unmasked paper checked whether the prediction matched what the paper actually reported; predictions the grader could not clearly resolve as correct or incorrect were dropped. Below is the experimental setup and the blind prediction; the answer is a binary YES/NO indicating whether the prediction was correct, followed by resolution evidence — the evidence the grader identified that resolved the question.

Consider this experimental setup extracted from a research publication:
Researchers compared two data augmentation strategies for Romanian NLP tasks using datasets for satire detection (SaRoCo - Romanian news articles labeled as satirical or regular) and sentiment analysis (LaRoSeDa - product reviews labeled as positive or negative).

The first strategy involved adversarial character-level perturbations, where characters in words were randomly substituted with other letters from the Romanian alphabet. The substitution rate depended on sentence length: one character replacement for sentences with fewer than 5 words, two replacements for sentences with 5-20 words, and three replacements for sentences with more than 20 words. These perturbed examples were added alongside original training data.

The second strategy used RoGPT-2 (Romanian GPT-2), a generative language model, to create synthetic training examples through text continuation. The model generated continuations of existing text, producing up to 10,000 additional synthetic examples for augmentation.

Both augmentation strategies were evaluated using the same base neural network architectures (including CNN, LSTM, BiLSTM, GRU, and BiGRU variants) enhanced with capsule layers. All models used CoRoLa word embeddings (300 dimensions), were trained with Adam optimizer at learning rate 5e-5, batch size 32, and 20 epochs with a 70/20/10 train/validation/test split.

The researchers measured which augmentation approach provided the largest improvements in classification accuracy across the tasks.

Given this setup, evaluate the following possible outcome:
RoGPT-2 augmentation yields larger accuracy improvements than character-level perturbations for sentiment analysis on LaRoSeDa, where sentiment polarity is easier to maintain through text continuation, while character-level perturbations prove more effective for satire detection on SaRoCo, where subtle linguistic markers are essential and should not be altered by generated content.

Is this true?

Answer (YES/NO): NO